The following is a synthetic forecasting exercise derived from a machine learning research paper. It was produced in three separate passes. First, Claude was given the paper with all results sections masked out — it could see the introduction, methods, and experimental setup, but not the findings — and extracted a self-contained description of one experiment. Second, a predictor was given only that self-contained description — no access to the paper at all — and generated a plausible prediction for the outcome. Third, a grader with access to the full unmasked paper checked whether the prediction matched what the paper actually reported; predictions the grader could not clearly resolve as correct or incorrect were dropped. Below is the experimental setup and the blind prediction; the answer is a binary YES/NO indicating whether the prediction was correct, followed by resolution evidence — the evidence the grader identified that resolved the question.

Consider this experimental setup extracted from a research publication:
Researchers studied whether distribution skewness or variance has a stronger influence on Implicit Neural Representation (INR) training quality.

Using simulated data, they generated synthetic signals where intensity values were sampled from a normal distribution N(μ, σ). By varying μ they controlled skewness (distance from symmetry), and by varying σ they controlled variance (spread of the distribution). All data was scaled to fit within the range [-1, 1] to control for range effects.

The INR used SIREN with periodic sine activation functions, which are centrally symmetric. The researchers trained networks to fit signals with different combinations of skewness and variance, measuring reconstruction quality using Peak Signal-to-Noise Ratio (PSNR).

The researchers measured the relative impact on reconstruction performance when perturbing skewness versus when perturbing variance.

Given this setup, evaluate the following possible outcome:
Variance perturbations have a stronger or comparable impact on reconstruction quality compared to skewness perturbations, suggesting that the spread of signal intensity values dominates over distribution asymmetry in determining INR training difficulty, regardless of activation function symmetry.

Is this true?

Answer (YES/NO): NO